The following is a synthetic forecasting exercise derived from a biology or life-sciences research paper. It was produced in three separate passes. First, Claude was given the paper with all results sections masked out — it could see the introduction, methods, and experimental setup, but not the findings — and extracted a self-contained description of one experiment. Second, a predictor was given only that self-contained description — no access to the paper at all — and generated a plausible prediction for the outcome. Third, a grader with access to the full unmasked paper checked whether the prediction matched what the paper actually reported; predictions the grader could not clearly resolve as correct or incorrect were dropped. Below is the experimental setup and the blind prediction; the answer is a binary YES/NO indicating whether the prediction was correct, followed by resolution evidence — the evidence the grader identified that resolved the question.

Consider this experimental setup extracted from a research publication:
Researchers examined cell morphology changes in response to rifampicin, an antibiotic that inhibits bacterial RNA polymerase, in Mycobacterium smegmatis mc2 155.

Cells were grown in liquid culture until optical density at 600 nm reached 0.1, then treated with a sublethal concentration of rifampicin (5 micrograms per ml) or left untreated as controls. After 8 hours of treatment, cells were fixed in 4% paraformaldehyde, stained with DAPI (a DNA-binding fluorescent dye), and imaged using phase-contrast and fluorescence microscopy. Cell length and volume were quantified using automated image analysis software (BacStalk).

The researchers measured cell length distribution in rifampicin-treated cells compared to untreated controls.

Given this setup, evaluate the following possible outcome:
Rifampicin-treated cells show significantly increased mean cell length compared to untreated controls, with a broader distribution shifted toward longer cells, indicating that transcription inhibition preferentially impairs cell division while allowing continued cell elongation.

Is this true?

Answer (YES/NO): YES